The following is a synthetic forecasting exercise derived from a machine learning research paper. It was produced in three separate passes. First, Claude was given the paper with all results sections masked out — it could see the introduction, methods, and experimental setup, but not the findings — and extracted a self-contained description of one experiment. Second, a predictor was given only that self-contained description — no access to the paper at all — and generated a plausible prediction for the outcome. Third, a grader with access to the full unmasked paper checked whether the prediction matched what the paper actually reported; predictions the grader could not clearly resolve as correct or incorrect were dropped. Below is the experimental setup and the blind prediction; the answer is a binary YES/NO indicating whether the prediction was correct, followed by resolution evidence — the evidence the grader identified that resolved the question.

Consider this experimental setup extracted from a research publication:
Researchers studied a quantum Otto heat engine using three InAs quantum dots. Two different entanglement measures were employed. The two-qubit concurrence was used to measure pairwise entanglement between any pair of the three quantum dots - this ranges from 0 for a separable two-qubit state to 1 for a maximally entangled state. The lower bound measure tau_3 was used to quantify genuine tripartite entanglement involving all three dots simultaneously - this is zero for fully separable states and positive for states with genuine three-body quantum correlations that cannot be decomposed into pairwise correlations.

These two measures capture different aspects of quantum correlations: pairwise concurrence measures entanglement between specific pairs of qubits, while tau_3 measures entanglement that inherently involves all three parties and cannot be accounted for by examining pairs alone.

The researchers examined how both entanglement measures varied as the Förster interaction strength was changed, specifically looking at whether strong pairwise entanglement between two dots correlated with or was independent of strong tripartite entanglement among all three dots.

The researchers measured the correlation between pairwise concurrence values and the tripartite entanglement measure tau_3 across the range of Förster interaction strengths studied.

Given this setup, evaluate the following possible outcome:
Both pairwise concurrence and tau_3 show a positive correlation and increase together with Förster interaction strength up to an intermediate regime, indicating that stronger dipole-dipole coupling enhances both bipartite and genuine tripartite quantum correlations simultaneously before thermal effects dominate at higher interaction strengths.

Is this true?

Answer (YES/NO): NO